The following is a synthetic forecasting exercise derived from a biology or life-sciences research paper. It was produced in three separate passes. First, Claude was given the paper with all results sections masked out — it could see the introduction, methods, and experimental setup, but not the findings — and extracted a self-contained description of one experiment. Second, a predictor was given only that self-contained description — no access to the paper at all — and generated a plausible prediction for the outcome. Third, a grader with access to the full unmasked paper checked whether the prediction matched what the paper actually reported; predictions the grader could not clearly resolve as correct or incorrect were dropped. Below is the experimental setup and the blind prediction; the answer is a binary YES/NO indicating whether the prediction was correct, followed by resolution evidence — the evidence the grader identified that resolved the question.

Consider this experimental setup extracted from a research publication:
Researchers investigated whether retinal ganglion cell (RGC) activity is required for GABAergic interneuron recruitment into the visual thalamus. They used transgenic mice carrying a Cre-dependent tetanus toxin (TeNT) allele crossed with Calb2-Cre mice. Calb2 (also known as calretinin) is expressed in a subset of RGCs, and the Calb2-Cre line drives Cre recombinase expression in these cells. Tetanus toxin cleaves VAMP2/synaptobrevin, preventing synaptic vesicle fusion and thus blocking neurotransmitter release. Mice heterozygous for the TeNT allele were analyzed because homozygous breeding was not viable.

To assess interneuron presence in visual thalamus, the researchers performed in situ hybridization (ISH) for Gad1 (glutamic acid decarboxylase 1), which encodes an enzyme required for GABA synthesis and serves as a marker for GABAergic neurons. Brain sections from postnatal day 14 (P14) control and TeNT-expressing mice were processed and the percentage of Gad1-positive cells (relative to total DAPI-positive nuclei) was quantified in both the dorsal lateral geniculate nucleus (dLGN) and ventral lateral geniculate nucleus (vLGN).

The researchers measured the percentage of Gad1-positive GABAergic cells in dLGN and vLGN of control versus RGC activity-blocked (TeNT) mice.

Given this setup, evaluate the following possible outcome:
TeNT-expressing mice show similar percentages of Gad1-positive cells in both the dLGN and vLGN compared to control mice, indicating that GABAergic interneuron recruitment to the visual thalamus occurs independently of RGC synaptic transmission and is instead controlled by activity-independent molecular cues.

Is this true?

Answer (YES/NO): YES